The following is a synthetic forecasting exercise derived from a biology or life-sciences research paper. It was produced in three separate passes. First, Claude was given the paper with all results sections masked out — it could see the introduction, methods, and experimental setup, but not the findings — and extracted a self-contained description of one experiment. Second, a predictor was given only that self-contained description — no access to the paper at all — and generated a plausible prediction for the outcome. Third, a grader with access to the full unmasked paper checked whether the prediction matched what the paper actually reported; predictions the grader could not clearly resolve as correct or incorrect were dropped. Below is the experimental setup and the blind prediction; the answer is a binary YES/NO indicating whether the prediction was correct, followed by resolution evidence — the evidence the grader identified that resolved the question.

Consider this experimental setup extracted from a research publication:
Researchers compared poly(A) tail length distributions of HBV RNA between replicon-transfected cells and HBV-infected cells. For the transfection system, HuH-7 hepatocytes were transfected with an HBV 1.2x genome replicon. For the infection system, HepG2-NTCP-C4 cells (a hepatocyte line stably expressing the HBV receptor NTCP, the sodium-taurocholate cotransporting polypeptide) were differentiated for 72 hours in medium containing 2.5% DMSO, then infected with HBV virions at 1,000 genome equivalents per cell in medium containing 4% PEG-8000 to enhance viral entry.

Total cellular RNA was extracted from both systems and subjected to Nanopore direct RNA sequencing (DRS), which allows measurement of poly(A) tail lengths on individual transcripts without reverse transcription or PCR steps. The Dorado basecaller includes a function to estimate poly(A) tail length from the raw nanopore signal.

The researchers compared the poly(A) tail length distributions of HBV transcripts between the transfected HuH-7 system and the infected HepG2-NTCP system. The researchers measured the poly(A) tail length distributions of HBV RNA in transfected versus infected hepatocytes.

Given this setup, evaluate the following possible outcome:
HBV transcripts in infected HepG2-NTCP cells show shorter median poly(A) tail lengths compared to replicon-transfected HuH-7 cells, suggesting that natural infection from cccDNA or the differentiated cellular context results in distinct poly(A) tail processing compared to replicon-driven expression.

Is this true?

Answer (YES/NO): NO